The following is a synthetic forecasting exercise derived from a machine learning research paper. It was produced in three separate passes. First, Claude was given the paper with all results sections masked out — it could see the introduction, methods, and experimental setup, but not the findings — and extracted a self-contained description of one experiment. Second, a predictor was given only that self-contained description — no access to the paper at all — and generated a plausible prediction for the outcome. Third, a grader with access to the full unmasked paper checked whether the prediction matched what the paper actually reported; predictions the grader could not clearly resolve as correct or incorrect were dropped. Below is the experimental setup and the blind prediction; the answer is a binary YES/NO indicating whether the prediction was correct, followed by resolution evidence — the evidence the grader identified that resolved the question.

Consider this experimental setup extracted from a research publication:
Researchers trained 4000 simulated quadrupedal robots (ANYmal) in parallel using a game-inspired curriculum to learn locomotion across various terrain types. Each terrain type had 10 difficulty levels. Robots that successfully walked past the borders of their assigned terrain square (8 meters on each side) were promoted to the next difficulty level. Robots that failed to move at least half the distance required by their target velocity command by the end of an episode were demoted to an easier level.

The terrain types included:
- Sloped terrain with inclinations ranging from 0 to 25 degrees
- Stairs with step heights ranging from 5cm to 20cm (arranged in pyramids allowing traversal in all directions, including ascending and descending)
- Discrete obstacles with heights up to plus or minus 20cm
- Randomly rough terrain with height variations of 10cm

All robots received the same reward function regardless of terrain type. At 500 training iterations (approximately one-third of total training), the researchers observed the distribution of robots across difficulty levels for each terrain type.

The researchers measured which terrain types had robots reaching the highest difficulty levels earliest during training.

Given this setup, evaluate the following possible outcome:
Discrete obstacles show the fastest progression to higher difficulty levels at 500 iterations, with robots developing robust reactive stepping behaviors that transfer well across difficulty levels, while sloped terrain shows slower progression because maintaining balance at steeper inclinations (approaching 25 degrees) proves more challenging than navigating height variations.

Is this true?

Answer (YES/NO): NO